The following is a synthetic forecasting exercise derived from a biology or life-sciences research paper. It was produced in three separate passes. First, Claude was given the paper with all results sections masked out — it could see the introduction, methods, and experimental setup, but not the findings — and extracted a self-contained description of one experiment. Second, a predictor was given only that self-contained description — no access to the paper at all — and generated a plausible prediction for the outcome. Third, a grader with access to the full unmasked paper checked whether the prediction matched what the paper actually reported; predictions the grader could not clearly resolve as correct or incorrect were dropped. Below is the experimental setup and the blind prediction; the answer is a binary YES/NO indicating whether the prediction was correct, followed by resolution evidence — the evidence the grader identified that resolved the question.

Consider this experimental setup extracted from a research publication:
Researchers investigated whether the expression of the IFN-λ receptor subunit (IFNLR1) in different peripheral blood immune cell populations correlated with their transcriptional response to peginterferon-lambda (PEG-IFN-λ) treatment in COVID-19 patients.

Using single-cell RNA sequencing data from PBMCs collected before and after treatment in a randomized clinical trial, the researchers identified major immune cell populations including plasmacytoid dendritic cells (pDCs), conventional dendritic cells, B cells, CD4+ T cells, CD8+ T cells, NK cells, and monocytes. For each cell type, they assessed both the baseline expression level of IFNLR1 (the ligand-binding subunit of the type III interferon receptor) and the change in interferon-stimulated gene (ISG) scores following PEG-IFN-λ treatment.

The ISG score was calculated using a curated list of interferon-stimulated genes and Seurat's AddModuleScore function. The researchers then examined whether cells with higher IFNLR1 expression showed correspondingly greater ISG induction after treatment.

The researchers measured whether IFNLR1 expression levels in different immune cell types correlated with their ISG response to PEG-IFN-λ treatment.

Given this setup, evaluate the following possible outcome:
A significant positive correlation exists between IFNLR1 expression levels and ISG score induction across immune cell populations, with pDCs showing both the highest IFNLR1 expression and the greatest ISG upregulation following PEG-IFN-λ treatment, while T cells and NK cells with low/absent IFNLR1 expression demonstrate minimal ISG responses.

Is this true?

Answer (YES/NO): NO